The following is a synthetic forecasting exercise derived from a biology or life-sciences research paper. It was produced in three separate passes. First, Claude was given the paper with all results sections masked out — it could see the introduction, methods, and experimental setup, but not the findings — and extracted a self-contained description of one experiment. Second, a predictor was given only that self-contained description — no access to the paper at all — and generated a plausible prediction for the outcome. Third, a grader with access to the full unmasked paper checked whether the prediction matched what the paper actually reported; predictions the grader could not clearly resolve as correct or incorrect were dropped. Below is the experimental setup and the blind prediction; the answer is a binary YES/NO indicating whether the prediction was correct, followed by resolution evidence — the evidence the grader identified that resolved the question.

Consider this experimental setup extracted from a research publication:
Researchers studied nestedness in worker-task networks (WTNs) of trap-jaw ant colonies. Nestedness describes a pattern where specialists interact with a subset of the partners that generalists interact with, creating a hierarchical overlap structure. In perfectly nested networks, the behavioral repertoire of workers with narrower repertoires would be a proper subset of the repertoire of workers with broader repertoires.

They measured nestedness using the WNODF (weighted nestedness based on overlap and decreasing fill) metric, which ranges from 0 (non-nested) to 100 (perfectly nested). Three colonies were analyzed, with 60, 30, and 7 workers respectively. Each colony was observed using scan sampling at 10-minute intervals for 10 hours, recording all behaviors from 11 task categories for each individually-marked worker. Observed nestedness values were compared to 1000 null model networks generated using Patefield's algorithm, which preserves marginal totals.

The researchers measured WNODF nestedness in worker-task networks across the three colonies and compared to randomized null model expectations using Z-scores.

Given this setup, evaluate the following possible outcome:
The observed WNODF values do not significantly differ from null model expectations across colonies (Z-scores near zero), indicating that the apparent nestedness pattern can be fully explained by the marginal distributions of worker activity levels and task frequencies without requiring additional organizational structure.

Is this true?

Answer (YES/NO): NO